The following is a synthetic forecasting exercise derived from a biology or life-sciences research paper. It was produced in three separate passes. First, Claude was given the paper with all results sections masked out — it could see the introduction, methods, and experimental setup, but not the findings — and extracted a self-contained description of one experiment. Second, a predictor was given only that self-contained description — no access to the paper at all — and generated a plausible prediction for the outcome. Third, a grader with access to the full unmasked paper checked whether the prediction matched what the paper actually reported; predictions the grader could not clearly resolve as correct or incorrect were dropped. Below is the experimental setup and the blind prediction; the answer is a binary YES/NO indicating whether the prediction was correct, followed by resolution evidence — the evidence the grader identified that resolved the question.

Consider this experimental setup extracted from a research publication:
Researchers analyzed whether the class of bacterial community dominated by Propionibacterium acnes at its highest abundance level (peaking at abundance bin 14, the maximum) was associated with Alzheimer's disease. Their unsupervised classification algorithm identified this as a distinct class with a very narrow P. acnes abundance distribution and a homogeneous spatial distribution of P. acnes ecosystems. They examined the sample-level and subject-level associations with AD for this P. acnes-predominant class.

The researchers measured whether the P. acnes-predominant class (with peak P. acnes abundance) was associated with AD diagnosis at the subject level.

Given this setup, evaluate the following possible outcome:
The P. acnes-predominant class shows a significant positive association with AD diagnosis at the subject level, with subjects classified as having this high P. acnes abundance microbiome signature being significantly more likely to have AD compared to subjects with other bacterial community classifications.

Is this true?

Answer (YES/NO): NO